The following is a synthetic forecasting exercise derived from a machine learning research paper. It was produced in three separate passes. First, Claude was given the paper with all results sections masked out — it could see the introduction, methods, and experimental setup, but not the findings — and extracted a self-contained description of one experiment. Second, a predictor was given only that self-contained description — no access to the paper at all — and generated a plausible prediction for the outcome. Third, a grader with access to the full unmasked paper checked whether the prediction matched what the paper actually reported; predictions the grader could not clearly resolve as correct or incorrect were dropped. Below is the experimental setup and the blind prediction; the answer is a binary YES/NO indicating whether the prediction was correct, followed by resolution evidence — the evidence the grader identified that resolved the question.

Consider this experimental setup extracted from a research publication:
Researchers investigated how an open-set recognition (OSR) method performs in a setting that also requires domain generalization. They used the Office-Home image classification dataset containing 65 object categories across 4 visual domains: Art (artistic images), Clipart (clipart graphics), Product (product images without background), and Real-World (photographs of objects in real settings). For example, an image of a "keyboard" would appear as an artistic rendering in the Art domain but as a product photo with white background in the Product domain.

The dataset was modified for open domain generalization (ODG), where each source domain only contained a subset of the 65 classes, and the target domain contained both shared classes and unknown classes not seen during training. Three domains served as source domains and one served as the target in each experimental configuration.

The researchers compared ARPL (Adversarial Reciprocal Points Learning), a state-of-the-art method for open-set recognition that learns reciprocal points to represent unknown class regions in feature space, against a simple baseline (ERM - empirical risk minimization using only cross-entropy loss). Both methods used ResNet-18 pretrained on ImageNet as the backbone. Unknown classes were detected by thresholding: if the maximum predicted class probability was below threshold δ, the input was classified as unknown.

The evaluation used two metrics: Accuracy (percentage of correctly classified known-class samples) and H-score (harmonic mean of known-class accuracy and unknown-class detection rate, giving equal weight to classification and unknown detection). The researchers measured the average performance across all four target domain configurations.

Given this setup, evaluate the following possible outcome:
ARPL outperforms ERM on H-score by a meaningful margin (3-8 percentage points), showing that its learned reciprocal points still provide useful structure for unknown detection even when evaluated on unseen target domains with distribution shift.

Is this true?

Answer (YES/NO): NO